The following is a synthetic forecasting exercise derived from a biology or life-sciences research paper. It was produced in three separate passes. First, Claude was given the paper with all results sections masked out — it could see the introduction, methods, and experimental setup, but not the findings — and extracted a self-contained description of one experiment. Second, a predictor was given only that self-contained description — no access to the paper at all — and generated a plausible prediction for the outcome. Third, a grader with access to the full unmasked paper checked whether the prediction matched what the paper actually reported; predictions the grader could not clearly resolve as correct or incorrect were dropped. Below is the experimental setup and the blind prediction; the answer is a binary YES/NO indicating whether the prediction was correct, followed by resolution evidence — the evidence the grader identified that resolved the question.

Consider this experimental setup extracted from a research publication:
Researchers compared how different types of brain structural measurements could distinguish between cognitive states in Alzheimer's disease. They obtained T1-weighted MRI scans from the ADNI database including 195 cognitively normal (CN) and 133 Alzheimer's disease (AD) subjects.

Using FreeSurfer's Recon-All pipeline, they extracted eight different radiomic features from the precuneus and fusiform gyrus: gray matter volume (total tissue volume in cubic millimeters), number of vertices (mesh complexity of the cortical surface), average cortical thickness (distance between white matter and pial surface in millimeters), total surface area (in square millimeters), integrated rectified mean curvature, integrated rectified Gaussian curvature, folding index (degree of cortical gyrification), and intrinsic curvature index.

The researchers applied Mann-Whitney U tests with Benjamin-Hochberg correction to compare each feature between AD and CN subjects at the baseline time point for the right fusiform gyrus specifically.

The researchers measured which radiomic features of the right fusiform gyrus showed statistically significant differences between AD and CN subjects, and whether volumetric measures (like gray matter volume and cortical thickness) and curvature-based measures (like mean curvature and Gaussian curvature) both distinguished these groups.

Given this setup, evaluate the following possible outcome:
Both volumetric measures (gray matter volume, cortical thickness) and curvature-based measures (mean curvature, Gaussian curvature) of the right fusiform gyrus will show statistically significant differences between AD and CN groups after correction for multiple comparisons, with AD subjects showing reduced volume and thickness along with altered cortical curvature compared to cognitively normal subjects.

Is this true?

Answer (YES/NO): YES